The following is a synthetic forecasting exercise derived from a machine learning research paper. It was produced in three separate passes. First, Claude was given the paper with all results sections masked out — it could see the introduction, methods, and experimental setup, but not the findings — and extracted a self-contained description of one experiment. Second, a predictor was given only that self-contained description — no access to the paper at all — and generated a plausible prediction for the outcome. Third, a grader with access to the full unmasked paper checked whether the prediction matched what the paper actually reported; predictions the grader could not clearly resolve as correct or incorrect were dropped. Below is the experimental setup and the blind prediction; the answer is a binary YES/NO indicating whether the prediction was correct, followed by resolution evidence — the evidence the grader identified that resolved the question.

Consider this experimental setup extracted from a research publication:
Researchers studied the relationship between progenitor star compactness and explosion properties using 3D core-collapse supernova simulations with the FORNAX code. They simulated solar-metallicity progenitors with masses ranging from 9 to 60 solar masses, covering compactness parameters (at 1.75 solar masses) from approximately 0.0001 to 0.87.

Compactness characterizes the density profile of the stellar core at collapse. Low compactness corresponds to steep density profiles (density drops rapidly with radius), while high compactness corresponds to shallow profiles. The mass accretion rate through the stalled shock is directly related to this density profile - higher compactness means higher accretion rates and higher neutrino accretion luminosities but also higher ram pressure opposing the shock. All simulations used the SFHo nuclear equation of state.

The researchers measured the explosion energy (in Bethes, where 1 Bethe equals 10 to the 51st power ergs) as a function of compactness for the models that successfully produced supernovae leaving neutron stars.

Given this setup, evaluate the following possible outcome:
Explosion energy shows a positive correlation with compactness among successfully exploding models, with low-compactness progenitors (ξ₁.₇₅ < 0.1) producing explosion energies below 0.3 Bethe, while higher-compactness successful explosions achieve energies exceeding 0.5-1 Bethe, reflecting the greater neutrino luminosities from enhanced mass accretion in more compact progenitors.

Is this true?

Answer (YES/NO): YES